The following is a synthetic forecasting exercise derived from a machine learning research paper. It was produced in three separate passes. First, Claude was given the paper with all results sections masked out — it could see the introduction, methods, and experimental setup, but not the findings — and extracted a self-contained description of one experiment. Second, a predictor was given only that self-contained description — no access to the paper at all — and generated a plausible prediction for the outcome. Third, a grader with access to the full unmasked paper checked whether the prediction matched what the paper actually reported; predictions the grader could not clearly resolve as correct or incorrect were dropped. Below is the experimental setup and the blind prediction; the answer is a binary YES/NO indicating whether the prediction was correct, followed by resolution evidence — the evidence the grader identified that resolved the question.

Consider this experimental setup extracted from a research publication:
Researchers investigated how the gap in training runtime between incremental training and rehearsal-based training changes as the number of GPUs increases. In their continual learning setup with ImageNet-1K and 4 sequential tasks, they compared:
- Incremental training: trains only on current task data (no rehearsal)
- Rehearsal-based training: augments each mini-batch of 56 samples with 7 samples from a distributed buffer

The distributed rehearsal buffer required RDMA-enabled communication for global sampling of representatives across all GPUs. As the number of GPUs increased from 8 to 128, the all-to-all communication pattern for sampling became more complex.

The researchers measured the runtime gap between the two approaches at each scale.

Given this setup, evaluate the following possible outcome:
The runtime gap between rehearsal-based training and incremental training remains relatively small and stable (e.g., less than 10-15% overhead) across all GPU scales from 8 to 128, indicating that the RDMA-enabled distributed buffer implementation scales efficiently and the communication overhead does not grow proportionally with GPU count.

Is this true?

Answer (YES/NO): NO